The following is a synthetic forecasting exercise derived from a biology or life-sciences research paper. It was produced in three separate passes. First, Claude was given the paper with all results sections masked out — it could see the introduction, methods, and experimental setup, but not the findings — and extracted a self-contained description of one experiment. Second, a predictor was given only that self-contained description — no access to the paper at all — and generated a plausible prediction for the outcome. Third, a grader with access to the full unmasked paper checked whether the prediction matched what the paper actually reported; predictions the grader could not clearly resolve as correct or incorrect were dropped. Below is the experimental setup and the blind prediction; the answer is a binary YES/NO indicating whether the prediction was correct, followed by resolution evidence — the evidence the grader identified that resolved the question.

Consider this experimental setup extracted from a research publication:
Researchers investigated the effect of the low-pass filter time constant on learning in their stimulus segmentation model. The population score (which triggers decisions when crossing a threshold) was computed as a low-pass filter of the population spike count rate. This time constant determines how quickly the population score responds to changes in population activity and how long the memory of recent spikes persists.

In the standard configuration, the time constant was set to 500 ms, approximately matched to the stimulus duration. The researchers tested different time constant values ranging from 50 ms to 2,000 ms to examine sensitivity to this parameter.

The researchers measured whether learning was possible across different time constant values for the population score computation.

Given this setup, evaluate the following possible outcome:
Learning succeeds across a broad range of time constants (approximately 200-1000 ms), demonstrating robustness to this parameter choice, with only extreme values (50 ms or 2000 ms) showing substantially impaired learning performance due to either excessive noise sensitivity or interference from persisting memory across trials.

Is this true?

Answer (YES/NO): NO